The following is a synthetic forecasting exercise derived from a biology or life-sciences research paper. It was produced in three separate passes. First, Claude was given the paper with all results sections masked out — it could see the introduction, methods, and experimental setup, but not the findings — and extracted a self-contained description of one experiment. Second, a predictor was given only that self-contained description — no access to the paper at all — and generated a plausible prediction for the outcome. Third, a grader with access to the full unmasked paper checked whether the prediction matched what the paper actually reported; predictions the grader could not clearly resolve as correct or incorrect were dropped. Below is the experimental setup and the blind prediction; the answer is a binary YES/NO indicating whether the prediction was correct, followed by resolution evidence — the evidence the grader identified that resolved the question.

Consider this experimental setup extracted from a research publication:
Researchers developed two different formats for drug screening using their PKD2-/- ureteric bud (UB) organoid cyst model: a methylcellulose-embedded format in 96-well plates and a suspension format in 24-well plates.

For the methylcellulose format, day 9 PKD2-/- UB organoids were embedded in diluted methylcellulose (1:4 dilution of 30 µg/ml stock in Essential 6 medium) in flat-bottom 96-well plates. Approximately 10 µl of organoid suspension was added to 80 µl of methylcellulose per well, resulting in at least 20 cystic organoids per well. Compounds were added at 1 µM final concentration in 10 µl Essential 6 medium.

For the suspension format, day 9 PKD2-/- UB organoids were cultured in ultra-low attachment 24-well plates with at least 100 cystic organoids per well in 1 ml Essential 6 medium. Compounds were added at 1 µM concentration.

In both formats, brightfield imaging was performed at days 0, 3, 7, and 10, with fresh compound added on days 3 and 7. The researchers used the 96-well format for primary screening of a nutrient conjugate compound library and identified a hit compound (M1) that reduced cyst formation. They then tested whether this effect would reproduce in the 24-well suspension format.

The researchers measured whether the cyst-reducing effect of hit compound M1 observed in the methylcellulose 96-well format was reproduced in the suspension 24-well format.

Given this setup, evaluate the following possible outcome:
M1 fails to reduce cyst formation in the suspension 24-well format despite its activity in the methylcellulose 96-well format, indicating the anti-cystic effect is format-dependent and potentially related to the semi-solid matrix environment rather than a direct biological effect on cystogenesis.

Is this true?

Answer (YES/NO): NO